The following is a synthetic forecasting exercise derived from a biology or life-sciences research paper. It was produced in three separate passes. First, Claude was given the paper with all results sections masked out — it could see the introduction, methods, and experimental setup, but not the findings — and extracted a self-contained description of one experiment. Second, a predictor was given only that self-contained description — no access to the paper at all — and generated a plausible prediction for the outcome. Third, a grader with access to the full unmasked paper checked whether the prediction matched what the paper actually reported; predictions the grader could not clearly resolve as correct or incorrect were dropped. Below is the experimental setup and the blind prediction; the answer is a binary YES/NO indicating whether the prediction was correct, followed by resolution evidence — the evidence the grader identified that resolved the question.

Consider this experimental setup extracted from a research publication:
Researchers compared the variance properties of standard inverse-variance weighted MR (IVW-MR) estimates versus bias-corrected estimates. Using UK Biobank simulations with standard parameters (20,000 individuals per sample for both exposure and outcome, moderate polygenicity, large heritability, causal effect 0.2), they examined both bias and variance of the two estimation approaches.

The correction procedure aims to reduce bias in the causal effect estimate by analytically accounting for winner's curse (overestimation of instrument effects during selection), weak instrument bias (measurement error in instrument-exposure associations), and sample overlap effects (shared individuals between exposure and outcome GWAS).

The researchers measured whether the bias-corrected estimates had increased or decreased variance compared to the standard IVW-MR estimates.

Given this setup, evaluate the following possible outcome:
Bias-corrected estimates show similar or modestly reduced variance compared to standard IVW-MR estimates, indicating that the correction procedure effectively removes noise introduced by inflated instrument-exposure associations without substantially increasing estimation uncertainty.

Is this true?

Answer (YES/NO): NO